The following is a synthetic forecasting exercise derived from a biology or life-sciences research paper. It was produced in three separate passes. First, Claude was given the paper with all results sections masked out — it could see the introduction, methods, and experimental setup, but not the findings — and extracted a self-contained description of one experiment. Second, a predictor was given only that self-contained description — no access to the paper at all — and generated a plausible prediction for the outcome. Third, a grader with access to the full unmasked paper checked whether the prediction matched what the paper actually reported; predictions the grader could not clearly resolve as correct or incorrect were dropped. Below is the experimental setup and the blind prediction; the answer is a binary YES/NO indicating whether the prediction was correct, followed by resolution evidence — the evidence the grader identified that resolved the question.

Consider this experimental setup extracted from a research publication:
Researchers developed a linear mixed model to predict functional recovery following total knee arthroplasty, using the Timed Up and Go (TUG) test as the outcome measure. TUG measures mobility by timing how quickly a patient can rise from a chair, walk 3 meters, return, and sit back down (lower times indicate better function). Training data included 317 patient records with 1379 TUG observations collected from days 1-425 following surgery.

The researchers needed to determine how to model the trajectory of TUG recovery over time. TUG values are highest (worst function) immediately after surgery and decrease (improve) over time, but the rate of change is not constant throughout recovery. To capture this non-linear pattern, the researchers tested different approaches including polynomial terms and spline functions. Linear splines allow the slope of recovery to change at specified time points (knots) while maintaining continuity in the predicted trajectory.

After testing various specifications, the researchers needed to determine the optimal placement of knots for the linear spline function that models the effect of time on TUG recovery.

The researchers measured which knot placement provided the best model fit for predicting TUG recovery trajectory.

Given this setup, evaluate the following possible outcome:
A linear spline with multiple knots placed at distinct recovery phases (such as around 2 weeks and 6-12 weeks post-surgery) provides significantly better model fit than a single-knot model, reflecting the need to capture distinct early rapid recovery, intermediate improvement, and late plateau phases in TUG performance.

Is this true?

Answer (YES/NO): YES